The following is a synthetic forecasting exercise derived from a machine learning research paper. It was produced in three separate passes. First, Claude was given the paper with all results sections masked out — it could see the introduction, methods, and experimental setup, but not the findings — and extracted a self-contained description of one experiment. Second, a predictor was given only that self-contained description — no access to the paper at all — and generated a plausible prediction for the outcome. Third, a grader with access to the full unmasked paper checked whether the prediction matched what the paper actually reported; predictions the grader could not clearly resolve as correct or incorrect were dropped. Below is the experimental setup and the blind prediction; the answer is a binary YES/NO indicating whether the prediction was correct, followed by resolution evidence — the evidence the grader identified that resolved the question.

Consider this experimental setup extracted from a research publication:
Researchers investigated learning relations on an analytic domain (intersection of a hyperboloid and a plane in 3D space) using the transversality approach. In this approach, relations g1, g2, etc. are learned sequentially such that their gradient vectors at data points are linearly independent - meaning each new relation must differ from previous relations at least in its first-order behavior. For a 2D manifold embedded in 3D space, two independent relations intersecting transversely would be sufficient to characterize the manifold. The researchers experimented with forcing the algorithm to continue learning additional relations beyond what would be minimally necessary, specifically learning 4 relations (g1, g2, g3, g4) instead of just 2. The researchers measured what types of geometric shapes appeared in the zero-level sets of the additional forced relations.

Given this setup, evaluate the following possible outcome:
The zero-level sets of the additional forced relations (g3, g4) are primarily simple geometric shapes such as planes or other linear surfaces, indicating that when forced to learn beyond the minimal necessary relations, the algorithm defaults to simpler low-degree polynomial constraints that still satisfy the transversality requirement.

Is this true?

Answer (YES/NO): NO